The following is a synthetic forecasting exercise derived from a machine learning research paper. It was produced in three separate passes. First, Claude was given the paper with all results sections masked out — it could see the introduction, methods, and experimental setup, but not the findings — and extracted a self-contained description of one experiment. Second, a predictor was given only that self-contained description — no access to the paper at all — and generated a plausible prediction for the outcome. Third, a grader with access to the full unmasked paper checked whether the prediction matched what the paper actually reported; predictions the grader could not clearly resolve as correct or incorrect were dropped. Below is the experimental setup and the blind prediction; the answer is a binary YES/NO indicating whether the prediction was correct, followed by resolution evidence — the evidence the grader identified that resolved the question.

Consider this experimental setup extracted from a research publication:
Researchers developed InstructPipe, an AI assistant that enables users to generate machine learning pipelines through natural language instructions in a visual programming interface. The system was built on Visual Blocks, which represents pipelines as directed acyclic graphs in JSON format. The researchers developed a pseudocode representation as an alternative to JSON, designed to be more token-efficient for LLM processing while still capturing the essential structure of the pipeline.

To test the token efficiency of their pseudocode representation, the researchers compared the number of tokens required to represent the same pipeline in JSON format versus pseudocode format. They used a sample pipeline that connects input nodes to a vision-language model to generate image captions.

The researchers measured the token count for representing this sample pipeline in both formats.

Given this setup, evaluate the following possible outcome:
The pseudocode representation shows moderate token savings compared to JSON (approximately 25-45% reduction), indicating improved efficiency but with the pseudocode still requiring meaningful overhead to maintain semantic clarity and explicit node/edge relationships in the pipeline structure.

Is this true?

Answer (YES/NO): NO